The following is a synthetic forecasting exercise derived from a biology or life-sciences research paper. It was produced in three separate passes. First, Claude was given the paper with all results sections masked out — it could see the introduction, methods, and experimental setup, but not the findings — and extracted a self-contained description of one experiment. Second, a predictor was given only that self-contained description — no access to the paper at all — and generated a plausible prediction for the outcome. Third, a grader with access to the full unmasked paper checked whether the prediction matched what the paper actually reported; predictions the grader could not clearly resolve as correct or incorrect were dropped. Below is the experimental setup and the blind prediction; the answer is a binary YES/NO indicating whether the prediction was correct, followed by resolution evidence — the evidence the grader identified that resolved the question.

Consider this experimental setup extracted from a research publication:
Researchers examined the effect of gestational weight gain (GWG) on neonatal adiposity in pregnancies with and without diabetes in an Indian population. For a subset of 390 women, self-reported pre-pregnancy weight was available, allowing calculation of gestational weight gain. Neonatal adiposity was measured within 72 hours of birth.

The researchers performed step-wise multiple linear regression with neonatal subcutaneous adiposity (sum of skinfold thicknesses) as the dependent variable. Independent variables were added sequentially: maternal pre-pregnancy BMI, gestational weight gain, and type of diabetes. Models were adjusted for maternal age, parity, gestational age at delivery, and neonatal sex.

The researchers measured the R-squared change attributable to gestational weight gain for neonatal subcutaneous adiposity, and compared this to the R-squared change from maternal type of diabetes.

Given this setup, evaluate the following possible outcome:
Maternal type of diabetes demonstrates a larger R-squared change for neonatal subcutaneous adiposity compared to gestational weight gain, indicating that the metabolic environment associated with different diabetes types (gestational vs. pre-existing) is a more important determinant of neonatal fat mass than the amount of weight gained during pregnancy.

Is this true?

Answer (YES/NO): YES